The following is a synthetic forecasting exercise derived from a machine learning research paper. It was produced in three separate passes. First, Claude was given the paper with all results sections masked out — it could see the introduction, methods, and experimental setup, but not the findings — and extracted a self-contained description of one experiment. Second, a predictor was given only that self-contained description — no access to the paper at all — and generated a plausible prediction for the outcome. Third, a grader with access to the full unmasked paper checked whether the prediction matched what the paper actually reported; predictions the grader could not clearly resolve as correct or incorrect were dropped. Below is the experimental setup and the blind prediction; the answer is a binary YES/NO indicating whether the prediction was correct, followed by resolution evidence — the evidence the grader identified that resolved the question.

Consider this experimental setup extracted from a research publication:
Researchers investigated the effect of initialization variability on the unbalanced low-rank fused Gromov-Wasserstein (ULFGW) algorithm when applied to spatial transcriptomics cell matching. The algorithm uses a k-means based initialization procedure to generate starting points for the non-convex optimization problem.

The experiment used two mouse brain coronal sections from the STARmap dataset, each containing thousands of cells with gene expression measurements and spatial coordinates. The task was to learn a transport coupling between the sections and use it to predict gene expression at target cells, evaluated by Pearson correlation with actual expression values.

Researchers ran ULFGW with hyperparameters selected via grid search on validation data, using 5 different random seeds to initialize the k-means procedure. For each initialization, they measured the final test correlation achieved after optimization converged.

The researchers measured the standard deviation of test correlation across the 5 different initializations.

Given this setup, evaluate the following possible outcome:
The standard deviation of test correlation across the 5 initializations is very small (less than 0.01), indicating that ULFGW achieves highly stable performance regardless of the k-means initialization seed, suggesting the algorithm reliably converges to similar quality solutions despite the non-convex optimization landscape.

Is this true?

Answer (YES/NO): NO